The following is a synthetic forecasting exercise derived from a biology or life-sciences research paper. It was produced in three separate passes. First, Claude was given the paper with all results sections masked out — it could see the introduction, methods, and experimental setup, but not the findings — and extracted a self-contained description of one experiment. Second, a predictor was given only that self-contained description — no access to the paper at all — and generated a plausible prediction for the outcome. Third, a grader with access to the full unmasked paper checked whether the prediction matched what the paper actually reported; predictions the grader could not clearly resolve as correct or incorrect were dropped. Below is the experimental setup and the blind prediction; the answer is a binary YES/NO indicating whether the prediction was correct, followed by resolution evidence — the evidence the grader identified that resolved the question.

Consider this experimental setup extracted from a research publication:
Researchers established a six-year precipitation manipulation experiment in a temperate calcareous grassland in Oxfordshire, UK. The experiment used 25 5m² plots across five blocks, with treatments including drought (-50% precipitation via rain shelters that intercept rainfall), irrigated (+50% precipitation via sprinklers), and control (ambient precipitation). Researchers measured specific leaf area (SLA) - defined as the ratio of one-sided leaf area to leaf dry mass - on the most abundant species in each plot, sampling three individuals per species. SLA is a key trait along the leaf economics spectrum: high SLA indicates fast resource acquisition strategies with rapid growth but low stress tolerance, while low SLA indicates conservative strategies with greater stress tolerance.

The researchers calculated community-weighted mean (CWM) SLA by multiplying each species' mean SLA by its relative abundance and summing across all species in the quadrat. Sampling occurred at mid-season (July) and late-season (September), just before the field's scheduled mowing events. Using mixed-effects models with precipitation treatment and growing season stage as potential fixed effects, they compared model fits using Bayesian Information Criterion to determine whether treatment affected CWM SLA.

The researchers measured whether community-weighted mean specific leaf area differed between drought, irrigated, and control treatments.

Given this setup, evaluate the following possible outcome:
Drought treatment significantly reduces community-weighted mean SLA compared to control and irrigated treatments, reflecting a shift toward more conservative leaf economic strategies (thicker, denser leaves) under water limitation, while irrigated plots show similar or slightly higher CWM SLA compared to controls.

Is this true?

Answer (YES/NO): NO